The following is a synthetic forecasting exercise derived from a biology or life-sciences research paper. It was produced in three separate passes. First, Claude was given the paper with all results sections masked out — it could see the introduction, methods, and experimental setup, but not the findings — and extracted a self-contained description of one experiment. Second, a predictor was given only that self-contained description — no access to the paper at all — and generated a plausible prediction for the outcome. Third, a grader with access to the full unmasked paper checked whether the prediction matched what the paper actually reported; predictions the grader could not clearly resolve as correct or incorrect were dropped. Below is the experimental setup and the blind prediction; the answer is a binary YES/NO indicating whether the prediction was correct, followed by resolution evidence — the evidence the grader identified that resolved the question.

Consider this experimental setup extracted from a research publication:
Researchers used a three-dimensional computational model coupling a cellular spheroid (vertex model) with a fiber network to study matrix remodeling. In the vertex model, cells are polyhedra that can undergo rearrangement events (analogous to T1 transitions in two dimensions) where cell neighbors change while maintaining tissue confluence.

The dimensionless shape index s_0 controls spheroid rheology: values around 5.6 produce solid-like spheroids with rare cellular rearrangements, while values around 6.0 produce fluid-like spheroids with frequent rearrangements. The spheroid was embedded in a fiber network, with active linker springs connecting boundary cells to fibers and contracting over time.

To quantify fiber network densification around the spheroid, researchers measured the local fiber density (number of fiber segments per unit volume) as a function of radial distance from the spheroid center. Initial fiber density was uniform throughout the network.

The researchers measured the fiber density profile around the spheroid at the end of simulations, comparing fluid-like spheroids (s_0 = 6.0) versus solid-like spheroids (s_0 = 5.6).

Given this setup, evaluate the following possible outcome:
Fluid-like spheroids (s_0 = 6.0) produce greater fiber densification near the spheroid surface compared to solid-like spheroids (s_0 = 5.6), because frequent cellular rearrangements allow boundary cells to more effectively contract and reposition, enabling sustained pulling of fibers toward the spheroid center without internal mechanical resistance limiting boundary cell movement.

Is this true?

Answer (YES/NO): YES